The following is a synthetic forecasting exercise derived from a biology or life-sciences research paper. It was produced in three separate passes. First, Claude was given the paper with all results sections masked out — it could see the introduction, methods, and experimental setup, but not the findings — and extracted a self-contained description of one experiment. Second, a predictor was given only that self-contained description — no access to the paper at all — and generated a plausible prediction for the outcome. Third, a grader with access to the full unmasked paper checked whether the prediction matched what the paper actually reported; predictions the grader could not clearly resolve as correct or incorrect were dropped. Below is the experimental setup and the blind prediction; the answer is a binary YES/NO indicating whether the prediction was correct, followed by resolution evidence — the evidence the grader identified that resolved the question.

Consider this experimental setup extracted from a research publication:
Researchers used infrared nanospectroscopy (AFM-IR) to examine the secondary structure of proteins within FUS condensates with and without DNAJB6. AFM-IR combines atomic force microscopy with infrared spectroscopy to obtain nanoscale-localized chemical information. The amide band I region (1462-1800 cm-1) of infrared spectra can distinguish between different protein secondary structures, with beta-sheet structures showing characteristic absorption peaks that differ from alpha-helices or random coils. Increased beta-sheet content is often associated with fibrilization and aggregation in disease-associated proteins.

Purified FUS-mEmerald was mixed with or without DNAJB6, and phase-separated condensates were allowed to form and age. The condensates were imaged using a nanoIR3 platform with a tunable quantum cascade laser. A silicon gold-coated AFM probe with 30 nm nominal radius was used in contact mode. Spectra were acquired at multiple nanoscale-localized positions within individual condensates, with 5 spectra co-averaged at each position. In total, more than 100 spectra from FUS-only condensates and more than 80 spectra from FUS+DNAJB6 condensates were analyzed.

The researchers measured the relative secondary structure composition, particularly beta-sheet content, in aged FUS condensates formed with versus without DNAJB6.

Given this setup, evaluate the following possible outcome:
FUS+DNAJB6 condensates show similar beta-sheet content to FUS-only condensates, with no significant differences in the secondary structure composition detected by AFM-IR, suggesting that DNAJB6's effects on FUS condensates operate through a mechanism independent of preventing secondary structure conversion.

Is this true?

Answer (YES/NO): NO